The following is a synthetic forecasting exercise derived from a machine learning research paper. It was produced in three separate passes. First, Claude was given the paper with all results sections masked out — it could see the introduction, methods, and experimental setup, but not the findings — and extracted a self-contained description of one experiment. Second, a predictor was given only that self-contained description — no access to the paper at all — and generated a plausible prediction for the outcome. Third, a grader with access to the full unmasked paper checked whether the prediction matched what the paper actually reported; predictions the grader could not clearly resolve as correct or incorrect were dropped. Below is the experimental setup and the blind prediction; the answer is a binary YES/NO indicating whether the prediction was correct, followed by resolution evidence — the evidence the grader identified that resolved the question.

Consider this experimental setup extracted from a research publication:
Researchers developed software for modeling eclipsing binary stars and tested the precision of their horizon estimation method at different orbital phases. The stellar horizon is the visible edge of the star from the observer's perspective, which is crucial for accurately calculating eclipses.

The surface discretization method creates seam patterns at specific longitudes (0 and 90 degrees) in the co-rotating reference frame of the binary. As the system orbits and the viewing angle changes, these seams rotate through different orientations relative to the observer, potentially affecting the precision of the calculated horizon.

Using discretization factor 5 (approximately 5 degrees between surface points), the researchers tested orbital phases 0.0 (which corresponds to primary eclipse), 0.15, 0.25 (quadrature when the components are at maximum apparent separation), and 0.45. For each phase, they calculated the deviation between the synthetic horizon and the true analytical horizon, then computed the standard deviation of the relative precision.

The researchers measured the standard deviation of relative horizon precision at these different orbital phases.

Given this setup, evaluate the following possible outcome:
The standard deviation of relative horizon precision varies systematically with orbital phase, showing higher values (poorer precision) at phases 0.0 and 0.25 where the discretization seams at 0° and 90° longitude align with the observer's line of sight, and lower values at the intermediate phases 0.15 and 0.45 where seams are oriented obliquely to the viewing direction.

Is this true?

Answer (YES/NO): NO